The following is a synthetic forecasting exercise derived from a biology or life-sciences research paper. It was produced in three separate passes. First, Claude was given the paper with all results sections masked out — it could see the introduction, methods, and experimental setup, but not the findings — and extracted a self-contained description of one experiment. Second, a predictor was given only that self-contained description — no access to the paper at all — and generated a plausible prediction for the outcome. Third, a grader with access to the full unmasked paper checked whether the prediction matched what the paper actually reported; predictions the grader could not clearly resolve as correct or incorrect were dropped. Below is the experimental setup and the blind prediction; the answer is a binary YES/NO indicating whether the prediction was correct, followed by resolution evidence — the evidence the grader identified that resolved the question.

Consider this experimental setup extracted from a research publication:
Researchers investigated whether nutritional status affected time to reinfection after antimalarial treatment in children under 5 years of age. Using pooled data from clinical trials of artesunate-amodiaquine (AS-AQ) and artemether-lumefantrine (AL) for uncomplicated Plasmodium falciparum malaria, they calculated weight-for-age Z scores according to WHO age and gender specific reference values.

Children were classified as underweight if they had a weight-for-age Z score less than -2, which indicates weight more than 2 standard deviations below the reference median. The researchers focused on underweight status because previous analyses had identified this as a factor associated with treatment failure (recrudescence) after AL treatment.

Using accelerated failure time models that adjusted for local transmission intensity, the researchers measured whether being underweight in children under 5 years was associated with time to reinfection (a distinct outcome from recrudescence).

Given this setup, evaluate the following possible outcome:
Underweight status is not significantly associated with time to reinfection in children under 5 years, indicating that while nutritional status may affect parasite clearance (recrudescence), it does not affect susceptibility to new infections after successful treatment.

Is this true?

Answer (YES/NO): YES